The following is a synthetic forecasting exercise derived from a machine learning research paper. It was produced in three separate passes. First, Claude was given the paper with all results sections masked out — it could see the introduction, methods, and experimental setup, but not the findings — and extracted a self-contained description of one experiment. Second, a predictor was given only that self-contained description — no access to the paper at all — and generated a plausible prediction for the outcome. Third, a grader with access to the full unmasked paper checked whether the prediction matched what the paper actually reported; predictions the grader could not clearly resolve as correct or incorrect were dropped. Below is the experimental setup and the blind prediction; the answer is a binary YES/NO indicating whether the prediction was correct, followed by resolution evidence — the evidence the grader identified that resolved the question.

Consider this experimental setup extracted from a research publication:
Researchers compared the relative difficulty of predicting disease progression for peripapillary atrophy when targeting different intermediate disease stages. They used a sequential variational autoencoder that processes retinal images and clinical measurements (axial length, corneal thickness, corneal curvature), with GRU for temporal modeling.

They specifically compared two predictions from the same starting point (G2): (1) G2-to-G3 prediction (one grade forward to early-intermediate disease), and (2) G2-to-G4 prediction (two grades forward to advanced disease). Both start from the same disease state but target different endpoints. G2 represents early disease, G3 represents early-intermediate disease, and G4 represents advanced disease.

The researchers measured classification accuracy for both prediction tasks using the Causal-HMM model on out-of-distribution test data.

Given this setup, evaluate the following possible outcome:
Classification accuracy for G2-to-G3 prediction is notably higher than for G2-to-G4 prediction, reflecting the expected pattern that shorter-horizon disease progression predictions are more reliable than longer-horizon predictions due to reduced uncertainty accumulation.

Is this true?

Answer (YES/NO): NO